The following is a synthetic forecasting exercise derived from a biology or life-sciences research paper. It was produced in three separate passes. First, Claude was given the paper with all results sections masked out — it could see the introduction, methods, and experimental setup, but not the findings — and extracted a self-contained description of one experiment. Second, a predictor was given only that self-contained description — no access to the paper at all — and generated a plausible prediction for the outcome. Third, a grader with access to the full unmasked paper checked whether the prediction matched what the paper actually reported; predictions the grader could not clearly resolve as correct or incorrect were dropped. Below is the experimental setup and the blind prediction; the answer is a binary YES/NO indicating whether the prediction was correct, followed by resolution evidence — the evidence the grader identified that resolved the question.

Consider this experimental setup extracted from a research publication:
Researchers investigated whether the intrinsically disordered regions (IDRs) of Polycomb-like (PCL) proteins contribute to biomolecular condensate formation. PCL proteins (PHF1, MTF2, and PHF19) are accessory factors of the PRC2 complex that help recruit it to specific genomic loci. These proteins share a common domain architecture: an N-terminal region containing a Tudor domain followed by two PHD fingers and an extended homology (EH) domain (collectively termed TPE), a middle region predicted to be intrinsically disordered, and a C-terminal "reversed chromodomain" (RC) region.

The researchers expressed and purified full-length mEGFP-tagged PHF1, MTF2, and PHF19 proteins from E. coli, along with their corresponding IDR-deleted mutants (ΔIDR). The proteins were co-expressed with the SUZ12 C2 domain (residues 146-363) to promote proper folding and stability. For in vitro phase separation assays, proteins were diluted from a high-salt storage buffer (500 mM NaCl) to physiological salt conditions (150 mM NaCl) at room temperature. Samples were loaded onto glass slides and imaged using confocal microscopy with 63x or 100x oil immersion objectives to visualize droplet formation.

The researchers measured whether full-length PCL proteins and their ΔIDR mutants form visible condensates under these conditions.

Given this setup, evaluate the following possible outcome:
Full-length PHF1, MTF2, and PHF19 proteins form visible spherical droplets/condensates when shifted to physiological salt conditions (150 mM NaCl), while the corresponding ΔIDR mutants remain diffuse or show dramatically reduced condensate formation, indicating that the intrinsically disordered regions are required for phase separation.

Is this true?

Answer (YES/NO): YES